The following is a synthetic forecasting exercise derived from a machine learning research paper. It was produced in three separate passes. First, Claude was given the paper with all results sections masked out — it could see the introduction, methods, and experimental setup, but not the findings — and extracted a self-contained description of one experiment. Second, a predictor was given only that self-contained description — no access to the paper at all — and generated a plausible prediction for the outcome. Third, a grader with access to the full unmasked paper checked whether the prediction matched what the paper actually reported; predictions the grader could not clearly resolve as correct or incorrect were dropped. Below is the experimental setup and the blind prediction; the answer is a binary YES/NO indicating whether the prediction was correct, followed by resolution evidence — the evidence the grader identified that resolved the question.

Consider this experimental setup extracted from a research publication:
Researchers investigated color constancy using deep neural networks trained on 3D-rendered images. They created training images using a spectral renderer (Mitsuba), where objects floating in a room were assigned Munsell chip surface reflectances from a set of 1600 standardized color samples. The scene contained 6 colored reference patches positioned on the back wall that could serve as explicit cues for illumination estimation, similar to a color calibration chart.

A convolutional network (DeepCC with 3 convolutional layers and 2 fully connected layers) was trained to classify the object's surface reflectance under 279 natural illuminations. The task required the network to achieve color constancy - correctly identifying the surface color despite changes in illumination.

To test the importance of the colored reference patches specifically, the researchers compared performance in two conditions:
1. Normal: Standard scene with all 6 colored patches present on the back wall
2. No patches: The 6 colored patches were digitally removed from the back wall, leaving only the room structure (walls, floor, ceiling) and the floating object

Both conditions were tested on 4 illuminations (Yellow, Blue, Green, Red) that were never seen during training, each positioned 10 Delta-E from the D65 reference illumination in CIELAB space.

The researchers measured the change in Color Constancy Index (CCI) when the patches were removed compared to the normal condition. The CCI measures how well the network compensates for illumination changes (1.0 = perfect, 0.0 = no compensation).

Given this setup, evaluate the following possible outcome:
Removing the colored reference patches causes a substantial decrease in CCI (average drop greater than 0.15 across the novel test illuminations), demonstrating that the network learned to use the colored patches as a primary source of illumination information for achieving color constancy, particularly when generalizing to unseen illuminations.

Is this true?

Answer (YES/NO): YES